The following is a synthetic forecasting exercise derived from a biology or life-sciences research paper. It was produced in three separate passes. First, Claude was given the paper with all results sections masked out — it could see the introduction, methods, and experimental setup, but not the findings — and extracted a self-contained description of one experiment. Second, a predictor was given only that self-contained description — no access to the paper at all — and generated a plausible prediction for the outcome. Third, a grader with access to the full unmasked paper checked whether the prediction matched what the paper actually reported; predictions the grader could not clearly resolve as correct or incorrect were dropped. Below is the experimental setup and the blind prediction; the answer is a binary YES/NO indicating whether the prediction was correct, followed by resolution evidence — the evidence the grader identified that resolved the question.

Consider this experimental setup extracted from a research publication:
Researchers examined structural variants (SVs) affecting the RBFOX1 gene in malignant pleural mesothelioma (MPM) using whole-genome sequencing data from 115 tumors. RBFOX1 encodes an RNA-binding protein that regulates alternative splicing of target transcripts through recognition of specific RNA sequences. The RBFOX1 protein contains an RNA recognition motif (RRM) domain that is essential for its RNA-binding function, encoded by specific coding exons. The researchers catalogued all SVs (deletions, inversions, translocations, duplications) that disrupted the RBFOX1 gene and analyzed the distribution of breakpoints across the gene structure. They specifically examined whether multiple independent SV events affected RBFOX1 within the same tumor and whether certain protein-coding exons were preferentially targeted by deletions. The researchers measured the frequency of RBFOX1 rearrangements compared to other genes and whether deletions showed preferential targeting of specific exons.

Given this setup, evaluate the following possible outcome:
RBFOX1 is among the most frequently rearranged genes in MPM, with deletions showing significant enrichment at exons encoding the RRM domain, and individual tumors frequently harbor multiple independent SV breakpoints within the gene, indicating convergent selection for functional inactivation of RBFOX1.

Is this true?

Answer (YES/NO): YES